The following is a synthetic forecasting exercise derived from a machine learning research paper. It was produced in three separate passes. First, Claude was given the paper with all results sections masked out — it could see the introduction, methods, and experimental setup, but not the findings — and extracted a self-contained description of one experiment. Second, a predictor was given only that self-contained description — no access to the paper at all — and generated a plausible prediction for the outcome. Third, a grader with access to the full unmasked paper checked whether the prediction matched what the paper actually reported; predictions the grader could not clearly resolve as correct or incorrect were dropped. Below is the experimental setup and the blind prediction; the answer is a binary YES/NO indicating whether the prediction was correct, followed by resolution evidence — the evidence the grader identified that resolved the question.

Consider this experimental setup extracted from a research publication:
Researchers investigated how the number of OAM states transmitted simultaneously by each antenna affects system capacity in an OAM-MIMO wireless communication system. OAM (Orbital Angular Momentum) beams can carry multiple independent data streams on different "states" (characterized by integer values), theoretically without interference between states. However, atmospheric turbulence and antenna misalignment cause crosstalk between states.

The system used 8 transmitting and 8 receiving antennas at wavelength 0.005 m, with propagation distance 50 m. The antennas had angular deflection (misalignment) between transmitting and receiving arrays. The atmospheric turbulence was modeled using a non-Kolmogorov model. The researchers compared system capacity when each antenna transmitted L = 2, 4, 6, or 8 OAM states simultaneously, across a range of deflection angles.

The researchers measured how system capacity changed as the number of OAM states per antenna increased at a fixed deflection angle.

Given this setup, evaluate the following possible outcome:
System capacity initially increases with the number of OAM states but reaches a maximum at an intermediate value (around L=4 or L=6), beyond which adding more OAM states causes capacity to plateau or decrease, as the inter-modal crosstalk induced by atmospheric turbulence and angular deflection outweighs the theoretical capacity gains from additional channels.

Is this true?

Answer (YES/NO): NO